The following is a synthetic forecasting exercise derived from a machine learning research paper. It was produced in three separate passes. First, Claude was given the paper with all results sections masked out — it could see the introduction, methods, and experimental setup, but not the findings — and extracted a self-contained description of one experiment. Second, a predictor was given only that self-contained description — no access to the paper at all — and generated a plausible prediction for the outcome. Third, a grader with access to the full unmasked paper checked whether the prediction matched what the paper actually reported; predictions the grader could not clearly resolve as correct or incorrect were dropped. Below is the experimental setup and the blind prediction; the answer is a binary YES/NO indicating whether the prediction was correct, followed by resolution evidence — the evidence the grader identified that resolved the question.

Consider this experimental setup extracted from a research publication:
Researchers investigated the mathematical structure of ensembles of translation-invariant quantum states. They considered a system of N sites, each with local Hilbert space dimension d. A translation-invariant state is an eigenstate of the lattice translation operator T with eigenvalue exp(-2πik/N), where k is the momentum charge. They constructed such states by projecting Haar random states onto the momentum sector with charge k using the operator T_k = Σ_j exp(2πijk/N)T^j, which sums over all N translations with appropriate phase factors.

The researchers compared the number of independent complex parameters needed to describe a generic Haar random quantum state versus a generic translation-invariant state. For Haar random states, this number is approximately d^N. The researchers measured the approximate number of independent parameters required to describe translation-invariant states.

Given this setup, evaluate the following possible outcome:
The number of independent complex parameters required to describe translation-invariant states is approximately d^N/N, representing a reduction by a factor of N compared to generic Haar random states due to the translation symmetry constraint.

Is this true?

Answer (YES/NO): YES